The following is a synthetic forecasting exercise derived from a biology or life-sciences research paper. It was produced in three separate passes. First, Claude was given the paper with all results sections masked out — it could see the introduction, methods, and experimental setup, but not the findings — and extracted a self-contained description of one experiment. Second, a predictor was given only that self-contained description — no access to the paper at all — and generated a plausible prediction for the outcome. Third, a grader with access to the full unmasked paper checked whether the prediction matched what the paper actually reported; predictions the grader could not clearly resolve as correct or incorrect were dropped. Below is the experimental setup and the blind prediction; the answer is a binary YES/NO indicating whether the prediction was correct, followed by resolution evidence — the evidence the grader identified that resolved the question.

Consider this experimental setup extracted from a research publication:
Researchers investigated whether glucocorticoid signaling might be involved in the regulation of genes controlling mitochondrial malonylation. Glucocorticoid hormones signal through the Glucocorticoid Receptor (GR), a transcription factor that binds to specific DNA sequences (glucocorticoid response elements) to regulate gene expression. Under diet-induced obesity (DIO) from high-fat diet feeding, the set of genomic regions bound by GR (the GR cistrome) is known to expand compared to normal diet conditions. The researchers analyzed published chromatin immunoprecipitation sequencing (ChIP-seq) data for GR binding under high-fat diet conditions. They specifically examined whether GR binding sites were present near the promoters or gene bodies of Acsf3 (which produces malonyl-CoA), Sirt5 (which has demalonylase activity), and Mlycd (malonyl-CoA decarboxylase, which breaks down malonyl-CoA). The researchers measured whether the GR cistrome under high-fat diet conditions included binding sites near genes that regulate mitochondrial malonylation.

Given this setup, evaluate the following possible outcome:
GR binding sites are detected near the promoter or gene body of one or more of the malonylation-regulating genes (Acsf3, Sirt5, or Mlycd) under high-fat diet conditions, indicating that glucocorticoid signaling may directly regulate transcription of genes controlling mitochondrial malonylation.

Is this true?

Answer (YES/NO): YES